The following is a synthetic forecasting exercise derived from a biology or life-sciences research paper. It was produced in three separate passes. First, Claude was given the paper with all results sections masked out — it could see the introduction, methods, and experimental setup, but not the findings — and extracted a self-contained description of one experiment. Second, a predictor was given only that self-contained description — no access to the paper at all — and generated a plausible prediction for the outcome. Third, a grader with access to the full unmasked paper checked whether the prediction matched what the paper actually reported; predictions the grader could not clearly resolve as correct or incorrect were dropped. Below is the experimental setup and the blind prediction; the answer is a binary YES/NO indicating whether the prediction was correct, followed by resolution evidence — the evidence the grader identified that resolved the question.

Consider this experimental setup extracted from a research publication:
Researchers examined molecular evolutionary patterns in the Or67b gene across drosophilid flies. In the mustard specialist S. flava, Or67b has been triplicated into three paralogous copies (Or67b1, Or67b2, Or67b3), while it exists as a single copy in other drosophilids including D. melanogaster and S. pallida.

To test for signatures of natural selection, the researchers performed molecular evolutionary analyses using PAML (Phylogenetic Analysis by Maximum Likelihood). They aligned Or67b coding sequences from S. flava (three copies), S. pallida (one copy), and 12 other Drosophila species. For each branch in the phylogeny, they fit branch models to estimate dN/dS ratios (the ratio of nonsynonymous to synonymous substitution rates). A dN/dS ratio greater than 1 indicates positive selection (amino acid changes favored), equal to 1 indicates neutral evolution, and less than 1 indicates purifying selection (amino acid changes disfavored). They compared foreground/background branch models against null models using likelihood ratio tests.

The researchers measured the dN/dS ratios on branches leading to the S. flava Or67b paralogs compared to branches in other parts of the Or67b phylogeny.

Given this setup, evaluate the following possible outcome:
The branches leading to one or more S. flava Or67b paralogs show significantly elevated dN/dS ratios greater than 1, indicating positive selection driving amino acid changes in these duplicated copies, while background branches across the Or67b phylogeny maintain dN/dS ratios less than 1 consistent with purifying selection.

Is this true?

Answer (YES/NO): YES